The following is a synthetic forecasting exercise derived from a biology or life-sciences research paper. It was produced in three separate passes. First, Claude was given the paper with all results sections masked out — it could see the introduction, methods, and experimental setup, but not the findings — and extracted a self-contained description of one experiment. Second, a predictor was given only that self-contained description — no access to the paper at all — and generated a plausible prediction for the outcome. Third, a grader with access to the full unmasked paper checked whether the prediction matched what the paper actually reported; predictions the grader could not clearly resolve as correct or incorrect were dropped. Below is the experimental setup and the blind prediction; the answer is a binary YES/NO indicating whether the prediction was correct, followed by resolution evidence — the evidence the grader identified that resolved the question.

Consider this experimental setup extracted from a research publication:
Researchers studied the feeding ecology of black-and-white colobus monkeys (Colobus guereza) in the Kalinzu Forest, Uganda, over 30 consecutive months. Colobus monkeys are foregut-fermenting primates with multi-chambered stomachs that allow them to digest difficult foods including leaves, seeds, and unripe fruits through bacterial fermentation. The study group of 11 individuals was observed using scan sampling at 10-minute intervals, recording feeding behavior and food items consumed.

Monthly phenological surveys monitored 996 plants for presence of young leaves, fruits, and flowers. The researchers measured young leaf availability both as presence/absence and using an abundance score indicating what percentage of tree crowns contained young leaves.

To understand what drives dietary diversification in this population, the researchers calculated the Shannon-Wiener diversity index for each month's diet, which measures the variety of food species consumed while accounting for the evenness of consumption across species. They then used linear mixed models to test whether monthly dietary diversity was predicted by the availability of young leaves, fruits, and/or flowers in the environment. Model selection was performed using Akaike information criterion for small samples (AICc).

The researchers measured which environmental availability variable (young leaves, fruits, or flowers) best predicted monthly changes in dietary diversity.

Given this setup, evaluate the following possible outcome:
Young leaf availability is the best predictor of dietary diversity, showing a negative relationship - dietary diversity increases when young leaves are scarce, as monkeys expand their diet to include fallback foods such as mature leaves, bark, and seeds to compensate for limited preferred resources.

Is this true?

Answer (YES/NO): YES